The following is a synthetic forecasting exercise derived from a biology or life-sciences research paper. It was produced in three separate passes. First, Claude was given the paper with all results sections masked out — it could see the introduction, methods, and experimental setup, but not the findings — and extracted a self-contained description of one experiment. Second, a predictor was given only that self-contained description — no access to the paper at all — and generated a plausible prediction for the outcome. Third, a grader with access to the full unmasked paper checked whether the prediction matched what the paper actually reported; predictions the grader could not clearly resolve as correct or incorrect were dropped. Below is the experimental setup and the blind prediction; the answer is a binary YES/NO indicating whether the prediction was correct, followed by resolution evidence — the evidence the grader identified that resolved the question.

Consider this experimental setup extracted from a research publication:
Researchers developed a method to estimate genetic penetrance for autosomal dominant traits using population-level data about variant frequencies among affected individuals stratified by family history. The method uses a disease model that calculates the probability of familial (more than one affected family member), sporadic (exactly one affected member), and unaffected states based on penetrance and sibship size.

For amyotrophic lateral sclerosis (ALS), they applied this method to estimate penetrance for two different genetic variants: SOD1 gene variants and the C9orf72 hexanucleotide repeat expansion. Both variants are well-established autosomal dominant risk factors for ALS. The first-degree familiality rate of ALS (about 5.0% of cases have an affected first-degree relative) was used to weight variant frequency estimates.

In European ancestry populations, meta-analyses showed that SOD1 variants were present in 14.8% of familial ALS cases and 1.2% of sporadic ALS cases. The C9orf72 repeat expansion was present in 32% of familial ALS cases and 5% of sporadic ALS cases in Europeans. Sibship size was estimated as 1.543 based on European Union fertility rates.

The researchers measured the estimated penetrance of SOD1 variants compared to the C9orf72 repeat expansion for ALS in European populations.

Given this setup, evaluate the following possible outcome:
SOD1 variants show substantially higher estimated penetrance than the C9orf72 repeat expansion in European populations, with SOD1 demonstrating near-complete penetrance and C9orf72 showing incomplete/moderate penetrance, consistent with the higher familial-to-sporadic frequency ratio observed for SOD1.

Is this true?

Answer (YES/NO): NO